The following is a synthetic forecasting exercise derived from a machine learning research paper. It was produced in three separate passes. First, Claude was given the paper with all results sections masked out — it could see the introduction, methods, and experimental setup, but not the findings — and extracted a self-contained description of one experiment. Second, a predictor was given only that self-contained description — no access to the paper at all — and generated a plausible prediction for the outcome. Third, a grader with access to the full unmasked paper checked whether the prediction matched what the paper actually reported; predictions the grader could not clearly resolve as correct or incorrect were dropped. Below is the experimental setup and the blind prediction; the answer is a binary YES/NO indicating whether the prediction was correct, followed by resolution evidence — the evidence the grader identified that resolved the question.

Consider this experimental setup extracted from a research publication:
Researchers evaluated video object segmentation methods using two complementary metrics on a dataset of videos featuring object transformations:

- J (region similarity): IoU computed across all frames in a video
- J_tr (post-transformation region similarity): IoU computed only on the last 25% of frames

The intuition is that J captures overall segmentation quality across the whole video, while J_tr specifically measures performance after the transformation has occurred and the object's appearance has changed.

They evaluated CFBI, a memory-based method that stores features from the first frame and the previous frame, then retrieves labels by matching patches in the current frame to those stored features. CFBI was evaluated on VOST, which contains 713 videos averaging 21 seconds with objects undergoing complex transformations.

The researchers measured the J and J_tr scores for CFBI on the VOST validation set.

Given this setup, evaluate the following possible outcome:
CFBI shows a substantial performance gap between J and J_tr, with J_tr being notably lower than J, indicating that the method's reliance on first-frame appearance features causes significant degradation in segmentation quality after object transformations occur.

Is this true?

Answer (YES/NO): YES